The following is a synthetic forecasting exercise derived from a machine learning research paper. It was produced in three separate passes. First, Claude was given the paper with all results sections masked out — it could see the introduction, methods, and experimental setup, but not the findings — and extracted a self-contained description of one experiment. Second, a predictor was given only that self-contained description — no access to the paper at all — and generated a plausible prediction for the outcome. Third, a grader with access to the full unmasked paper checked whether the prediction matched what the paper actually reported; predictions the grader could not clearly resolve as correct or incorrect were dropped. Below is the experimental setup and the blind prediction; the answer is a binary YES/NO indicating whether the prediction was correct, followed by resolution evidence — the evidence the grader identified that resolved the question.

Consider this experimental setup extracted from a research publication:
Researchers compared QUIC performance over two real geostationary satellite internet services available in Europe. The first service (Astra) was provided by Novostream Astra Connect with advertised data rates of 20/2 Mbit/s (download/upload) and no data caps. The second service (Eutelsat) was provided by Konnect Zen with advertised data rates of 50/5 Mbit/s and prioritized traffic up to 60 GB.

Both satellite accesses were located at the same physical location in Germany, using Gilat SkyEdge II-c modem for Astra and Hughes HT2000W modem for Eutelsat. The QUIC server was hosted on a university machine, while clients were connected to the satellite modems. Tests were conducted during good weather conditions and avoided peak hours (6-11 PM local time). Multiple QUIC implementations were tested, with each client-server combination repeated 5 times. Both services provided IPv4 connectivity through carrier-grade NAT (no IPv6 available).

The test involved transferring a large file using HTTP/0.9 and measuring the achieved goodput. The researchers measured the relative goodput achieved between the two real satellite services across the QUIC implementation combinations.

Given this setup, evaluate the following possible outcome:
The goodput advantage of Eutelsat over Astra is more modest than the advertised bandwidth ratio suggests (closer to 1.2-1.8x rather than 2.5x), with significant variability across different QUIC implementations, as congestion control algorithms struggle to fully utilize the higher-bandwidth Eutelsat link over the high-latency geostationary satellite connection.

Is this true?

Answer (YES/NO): YES